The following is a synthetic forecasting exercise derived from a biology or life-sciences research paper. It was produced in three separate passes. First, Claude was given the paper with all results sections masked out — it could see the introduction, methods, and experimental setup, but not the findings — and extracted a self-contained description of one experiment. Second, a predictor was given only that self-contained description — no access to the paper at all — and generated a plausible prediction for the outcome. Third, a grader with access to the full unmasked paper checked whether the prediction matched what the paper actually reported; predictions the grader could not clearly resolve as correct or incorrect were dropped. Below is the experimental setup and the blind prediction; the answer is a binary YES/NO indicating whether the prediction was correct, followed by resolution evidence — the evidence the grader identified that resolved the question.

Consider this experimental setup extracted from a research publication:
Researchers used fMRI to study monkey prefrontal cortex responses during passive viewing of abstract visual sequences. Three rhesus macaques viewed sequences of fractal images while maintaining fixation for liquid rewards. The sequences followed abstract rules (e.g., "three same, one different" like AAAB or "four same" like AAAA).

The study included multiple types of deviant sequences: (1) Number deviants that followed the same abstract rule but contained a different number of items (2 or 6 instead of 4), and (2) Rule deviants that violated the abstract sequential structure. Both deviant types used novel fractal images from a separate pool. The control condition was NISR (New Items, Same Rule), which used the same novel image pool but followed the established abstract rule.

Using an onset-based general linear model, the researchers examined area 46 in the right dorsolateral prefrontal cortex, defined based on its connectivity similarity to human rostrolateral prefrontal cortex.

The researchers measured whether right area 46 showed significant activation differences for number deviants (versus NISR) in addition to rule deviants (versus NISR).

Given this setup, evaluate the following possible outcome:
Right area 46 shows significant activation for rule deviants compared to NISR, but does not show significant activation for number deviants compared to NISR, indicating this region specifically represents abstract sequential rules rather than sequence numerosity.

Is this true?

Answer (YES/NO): NO